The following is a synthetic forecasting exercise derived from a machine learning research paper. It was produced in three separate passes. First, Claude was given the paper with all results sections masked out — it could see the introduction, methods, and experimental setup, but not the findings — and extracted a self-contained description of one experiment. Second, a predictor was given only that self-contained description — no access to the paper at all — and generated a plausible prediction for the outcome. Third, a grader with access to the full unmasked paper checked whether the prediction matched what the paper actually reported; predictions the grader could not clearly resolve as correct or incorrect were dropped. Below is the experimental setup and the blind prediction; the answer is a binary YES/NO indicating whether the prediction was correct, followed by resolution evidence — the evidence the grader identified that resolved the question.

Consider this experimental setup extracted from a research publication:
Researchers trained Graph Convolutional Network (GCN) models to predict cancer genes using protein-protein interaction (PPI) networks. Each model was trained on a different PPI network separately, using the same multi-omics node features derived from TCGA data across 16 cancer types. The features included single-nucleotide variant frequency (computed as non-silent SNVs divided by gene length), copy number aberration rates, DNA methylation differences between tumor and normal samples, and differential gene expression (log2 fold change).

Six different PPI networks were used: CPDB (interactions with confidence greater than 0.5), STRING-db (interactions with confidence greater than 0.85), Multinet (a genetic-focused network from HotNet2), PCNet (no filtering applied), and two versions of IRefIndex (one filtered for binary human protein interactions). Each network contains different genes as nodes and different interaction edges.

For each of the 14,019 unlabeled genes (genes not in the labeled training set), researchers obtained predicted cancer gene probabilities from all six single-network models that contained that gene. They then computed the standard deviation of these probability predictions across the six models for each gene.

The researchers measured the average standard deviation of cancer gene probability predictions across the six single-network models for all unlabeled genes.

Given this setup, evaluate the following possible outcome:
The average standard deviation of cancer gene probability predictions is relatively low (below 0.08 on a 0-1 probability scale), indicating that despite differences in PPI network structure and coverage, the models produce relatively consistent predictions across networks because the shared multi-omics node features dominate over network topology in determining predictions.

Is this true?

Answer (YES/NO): NO